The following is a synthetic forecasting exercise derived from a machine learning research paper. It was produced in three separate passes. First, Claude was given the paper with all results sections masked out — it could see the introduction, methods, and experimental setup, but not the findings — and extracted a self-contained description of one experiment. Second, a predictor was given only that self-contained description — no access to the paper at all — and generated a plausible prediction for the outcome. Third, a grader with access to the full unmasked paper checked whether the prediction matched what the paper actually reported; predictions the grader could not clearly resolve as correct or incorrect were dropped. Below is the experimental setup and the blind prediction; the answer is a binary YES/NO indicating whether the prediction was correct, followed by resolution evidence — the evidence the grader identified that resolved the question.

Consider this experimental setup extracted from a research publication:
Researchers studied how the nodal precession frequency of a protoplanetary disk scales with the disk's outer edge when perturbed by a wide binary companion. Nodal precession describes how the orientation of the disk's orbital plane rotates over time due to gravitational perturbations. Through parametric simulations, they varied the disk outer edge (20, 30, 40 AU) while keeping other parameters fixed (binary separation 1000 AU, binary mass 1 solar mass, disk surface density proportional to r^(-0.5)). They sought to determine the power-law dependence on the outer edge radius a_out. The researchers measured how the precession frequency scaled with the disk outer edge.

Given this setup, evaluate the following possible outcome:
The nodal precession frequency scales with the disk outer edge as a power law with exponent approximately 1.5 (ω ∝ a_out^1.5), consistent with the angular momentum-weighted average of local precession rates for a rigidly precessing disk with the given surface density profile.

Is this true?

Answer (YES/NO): YES